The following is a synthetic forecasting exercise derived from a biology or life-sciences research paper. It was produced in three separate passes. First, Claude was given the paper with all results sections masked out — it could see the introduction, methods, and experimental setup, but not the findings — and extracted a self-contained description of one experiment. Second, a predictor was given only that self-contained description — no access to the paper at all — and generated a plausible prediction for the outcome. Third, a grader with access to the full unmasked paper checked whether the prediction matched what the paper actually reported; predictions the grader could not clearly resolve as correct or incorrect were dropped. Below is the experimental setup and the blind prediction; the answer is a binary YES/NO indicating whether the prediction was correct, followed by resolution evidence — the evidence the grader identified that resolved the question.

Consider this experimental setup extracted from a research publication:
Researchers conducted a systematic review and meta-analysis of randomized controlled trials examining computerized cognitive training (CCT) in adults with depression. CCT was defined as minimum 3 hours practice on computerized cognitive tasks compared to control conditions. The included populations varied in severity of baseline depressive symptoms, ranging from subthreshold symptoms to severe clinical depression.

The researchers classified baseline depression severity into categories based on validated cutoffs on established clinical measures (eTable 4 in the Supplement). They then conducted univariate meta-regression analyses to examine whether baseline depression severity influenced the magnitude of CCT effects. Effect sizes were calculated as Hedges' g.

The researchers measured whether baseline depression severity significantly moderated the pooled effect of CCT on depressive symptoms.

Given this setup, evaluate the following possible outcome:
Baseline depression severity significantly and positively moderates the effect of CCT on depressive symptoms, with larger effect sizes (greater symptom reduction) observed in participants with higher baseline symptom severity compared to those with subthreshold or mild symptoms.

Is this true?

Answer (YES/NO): NO